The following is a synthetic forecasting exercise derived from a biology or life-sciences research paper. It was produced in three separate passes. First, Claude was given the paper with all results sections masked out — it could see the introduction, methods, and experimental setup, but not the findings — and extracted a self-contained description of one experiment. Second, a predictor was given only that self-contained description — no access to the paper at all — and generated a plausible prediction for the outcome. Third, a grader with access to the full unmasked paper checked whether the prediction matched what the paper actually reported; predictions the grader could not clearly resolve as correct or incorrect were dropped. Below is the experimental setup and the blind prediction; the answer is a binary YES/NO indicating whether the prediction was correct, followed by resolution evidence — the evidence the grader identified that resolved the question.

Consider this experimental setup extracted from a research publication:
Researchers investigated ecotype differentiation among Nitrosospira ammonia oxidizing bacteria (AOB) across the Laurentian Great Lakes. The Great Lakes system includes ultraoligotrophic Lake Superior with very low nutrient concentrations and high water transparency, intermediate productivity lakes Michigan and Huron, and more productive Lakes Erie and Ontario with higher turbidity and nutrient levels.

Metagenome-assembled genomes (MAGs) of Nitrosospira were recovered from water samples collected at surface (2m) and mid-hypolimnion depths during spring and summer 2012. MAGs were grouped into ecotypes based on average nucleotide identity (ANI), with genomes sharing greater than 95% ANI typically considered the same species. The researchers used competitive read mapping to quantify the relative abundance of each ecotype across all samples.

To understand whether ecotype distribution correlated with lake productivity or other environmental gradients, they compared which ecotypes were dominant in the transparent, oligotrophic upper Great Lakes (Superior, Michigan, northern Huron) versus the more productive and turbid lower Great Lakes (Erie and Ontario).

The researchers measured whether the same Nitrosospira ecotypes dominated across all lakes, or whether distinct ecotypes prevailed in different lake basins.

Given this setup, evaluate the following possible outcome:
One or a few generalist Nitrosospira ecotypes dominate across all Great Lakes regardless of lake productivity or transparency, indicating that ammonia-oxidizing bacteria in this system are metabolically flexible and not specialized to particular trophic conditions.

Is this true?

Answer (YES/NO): NO